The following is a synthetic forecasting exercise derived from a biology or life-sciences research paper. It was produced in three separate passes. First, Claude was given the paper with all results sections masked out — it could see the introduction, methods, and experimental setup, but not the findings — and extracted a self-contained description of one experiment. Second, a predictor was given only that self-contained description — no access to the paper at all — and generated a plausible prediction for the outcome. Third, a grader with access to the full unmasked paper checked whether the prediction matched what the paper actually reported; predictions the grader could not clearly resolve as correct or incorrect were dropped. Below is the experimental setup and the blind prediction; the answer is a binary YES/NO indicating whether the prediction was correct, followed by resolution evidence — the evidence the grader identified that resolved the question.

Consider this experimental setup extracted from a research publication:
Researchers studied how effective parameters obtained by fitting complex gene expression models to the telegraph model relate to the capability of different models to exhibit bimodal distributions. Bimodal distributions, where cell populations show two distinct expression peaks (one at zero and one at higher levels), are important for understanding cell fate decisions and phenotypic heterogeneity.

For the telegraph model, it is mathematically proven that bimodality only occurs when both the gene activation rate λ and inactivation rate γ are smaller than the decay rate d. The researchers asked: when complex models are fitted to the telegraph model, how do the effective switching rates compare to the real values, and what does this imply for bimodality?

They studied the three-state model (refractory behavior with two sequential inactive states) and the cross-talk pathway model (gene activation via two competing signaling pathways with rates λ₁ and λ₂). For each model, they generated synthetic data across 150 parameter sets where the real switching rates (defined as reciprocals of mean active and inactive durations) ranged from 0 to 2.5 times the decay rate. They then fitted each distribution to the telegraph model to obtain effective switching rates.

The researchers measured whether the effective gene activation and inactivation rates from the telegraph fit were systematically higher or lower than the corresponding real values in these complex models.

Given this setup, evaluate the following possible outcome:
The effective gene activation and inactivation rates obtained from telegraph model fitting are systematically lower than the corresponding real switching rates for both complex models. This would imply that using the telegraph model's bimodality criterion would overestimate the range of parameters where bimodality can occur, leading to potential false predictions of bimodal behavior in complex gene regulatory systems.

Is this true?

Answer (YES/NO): NO